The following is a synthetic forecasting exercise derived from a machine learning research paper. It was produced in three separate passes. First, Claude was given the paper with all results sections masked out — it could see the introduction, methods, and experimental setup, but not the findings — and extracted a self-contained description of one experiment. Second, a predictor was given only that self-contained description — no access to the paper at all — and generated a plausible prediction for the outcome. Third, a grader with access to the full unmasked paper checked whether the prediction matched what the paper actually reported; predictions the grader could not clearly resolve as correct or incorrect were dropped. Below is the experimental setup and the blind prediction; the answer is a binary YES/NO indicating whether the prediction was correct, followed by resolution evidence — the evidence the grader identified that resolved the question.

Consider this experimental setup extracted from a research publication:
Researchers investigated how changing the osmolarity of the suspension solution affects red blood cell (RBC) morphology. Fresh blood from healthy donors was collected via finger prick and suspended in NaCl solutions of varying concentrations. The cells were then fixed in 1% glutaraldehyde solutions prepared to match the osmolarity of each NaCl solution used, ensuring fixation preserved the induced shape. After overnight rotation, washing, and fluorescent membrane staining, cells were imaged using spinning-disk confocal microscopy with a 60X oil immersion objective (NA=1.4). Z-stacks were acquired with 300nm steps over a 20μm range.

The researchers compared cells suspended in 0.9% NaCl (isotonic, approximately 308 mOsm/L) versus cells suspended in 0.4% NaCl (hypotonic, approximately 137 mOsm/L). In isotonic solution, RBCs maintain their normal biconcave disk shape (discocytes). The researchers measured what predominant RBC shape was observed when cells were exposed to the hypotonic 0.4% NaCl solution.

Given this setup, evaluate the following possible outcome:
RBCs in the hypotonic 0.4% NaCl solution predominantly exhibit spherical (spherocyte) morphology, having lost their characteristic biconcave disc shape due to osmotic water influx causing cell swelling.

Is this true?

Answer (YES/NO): NO